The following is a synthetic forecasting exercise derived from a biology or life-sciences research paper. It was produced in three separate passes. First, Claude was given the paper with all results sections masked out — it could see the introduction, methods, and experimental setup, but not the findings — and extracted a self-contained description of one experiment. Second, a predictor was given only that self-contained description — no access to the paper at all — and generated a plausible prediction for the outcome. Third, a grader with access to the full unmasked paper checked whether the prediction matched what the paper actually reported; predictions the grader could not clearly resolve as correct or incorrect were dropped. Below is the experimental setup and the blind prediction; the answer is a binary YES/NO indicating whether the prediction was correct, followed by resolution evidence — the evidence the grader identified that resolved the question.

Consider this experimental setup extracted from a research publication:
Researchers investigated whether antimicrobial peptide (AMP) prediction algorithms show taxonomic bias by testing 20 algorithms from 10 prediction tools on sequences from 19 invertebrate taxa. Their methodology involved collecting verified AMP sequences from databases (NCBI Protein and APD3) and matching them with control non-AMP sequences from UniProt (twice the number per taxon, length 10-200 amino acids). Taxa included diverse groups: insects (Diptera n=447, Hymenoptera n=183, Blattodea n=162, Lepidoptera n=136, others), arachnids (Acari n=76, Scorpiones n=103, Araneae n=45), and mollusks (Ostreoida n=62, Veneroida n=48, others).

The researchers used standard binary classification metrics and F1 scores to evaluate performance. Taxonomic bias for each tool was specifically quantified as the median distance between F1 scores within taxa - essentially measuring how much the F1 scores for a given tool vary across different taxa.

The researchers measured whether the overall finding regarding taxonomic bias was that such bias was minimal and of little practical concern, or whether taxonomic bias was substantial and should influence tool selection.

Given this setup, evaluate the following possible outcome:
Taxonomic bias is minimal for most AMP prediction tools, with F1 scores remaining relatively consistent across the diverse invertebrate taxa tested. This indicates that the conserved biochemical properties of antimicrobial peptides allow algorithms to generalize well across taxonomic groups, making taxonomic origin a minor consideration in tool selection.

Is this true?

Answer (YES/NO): NO